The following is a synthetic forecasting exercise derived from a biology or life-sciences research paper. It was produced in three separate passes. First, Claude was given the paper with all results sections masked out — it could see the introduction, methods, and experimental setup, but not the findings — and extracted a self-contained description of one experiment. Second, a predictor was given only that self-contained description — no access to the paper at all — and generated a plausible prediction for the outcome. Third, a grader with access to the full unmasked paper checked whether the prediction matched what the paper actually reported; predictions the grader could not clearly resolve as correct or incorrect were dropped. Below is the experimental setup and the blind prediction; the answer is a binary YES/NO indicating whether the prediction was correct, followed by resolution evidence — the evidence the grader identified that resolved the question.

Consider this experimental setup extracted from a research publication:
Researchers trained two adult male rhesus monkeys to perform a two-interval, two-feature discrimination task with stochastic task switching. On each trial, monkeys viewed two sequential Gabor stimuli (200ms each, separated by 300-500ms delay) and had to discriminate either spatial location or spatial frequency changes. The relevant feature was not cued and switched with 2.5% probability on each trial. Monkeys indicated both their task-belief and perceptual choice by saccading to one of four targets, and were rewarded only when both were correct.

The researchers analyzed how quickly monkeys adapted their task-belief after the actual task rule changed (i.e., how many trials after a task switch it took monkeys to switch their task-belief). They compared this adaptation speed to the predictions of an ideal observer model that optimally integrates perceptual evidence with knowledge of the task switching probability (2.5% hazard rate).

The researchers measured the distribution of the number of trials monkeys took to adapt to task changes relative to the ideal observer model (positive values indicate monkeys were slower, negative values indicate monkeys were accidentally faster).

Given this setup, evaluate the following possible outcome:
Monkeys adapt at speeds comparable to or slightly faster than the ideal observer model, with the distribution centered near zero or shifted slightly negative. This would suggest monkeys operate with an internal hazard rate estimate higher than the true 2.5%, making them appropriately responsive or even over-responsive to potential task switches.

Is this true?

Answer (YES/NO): NO